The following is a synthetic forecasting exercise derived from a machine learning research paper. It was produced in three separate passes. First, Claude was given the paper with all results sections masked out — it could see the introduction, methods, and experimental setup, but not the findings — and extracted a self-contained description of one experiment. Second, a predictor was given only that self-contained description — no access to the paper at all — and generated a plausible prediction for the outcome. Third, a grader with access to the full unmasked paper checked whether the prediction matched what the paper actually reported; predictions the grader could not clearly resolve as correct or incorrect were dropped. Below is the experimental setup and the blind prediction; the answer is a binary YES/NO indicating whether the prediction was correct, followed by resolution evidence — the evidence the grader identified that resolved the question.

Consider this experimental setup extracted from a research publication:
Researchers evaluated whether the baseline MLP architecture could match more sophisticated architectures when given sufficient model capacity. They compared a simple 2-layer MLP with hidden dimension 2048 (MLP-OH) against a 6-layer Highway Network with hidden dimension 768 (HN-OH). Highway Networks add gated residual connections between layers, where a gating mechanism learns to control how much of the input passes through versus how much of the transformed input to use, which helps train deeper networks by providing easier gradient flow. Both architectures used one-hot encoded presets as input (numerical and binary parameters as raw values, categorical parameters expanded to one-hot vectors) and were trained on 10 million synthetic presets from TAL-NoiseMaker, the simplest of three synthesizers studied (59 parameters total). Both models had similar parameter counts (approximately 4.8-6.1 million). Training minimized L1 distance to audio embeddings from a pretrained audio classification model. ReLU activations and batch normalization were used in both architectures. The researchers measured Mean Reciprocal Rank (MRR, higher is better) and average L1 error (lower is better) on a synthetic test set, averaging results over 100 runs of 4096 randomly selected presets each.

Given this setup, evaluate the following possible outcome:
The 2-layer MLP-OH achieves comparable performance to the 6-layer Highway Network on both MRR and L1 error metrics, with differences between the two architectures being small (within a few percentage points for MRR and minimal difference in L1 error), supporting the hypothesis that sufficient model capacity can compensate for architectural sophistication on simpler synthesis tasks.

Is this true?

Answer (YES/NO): NO